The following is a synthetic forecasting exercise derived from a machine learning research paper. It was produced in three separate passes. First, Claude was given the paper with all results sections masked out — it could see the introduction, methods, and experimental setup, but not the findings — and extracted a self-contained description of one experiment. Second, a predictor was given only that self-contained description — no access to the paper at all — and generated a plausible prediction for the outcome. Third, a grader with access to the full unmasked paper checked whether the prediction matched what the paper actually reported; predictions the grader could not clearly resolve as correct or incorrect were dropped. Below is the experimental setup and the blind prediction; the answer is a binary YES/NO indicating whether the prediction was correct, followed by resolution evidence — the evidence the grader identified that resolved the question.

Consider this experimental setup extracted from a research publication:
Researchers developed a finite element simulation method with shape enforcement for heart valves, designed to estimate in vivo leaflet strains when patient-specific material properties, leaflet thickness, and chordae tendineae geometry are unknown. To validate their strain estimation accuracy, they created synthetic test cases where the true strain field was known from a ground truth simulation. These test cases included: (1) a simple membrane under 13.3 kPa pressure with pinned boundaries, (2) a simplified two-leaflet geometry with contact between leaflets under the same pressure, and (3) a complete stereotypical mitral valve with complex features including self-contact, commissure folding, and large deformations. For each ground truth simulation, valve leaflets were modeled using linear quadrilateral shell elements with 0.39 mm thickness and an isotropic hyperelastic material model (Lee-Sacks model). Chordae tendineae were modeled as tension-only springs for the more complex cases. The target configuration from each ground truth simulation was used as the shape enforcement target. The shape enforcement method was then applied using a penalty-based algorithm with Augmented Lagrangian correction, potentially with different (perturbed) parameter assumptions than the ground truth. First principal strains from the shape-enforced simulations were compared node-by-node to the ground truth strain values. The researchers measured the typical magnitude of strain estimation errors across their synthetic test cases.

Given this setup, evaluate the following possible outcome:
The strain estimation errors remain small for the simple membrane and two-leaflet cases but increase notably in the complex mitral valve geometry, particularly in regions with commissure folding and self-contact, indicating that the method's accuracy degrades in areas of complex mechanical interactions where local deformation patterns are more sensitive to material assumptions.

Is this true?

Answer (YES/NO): NO